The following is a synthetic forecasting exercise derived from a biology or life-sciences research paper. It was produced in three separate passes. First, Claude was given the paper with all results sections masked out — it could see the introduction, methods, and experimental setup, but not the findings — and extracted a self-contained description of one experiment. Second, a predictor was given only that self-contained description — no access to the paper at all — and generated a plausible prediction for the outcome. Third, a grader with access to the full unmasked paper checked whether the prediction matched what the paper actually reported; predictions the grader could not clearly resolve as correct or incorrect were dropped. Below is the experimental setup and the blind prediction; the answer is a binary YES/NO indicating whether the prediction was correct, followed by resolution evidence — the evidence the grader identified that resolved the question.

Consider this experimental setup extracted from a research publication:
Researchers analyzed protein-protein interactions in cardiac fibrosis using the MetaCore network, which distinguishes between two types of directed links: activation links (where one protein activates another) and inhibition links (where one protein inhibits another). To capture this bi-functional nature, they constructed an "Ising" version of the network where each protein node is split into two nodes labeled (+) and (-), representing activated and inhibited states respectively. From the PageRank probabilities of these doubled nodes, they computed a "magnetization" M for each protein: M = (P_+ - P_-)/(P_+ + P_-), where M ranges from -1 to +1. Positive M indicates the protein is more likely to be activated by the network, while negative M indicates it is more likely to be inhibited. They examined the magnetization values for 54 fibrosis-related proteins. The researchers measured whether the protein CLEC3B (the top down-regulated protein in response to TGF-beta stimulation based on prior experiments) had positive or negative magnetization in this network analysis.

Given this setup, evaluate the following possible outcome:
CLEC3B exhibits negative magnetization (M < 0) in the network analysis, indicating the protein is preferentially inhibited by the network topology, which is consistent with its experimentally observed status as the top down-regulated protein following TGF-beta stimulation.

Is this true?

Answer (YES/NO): YES